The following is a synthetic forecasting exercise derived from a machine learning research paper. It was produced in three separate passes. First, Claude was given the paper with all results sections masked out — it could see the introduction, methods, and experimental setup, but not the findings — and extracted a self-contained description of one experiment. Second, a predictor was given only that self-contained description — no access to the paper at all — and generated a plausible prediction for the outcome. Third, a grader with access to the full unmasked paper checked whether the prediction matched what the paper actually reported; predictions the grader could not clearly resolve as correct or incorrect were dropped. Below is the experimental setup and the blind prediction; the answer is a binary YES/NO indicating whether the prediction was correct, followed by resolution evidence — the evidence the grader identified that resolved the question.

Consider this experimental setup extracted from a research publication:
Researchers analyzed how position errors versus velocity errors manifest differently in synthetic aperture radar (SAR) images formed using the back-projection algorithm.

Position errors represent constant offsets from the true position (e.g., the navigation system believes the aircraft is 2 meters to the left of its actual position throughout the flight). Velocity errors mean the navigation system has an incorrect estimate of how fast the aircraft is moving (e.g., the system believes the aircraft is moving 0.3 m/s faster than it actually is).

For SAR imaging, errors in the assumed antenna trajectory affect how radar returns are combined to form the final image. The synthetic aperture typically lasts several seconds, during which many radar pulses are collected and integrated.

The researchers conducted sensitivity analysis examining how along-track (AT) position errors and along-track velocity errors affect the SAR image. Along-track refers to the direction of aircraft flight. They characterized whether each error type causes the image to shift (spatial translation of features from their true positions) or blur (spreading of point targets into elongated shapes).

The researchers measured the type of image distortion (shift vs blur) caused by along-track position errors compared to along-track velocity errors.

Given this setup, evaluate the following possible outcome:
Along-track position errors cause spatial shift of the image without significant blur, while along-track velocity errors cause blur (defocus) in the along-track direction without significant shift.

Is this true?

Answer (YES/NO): YES